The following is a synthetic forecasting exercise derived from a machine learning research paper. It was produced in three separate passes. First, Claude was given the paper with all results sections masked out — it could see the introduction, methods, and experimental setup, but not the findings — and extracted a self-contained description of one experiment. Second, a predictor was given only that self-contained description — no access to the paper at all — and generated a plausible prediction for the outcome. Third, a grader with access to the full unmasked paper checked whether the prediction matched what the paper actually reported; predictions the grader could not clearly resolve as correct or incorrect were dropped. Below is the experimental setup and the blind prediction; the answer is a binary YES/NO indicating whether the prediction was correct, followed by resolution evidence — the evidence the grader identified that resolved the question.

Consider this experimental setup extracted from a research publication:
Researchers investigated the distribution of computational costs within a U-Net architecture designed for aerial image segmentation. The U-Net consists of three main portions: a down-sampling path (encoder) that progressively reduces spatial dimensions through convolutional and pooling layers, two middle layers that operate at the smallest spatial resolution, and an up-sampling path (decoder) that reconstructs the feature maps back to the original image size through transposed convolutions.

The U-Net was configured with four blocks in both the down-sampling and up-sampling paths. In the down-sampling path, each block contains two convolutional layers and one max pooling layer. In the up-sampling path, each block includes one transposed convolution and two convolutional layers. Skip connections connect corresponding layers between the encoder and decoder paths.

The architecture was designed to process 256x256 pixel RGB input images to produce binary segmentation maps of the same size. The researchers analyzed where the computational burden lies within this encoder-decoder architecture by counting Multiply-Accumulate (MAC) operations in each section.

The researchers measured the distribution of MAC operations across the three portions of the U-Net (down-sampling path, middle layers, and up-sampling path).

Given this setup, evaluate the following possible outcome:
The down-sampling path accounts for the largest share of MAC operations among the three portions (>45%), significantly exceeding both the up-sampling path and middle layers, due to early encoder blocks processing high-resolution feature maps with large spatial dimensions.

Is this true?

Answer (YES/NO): NO